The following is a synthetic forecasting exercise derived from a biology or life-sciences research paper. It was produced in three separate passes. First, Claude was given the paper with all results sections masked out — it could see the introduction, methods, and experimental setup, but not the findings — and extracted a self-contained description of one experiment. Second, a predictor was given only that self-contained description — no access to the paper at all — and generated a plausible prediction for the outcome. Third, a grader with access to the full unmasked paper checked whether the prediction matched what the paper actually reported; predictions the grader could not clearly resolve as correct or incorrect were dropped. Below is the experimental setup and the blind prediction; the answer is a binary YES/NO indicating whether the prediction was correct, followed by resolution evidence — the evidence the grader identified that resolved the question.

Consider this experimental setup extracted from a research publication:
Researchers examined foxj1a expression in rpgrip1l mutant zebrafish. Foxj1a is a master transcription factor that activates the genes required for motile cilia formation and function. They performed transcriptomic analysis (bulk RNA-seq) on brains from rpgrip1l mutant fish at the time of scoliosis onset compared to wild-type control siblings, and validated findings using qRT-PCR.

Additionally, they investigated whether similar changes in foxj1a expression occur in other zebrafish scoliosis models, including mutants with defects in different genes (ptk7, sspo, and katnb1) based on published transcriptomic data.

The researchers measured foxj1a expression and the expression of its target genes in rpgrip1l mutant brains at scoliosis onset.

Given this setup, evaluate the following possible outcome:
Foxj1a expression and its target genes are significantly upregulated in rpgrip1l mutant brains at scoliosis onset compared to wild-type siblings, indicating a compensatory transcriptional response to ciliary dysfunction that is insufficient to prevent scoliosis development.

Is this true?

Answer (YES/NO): YES